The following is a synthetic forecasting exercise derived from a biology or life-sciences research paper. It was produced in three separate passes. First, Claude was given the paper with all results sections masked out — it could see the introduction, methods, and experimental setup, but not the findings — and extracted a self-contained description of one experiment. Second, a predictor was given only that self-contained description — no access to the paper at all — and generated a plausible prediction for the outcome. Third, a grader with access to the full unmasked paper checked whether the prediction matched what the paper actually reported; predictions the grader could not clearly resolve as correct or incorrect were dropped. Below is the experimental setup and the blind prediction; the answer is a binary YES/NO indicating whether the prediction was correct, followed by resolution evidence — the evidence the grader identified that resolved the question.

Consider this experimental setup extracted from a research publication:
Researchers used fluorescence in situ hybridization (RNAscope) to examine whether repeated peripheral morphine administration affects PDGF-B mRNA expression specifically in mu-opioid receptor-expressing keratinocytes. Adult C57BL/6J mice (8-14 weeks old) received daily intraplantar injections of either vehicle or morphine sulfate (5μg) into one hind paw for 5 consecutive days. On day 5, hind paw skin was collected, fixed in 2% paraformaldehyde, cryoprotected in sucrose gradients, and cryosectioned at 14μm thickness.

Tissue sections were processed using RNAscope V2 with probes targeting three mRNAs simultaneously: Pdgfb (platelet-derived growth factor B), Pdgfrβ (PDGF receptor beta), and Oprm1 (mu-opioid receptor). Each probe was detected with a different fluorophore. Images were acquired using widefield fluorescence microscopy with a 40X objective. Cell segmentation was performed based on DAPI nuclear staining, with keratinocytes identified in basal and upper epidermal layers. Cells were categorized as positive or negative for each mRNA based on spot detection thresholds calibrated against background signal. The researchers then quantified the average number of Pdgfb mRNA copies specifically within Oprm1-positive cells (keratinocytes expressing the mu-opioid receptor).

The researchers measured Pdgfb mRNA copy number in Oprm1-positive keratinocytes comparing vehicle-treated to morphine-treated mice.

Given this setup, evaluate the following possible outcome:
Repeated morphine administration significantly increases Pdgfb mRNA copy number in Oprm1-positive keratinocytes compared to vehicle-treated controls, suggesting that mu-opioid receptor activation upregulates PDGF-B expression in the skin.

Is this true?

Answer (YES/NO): YES